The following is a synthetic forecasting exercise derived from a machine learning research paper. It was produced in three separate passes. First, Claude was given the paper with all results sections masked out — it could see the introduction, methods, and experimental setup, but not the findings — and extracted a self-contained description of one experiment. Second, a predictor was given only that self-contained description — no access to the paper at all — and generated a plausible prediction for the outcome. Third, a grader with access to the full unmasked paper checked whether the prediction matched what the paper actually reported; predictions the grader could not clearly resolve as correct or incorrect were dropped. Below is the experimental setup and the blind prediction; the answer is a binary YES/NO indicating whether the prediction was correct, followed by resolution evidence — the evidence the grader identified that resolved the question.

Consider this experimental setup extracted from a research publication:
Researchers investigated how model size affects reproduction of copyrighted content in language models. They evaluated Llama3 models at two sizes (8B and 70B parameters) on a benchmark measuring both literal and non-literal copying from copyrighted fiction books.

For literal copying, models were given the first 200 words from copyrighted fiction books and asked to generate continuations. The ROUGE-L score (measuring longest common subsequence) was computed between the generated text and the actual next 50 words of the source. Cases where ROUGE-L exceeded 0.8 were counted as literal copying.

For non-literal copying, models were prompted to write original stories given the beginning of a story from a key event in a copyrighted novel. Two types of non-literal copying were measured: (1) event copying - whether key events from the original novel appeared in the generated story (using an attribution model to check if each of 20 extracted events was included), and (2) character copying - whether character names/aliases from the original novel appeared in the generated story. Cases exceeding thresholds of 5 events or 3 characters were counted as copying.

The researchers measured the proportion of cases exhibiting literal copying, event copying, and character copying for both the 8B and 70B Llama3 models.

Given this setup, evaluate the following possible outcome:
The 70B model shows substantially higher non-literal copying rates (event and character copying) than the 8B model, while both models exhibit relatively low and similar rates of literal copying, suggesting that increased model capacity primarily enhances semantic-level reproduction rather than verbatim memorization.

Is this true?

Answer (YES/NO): NO